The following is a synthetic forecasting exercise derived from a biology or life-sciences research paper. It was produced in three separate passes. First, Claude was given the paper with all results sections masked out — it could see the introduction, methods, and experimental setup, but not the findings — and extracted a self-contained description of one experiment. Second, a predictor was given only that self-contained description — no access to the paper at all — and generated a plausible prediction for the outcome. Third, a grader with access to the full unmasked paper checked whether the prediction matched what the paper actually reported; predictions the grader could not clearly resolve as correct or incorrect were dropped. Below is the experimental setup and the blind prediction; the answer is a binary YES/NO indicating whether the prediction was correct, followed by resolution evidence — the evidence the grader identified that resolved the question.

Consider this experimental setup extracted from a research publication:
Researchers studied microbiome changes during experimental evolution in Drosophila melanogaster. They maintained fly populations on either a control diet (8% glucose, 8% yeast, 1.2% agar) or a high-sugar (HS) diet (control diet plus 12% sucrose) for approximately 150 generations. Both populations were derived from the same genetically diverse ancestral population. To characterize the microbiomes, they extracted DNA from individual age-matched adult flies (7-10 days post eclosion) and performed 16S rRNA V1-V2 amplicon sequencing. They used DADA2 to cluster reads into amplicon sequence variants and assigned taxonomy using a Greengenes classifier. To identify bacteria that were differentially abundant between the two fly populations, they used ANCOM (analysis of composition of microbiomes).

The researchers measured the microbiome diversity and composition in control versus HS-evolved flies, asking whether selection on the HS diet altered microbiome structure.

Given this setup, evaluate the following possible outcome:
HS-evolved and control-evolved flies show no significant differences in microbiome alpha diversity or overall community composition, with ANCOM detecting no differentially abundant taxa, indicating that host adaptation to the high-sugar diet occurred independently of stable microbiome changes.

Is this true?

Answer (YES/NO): NO